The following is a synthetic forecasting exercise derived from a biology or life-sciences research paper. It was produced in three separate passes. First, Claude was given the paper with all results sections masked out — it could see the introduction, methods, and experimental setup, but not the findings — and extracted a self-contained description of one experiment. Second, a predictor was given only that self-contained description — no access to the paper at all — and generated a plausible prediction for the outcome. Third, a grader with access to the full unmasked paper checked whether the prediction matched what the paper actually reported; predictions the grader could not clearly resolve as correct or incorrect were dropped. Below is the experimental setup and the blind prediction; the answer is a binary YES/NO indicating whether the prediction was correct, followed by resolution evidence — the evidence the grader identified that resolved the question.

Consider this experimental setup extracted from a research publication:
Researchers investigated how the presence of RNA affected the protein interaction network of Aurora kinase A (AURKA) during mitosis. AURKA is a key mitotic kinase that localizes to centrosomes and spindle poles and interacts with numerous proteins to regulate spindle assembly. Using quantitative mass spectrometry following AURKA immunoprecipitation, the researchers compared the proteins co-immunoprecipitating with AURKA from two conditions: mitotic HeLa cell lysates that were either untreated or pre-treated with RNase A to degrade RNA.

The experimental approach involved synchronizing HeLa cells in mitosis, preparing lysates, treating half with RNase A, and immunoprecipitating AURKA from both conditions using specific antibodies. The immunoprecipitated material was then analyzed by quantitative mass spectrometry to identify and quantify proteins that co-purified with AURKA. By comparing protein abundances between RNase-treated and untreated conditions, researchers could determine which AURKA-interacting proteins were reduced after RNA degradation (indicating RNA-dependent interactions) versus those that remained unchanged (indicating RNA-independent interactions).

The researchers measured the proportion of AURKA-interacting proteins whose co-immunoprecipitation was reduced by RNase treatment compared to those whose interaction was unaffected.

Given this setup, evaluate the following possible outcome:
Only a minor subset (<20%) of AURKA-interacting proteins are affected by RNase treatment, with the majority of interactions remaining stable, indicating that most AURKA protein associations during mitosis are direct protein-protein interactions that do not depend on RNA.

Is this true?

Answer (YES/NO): NO